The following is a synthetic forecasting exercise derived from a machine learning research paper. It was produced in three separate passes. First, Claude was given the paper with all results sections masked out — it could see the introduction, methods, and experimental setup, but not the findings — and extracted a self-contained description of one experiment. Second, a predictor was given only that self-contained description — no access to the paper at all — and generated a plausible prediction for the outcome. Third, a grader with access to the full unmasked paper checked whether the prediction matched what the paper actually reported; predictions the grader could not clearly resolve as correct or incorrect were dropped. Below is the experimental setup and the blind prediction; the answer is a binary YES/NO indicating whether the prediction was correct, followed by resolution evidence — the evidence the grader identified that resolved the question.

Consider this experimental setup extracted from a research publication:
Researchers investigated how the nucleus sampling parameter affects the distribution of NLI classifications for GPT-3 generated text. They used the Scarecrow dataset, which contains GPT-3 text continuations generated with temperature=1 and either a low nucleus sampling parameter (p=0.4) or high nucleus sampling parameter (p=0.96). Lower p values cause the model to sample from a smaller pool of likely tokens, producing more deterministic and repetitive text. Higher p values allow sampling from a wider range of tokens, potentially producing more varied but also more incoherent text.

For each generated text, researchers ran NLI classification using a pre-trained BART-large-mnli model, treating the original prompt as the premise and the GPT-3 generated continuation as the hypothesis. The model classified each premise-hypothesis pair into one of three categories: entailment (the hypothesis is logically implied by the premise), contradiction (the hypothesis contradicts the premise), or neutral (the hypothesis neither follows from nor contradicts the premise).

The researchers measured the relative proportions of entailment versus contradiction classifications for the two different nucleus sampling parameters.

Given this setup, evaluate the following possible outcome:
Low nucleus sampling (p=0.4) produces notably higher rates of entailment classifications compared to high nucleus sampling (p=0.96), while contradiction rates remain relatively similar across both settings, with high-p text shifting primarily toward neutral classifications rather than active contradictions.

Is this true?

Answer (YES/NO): NO